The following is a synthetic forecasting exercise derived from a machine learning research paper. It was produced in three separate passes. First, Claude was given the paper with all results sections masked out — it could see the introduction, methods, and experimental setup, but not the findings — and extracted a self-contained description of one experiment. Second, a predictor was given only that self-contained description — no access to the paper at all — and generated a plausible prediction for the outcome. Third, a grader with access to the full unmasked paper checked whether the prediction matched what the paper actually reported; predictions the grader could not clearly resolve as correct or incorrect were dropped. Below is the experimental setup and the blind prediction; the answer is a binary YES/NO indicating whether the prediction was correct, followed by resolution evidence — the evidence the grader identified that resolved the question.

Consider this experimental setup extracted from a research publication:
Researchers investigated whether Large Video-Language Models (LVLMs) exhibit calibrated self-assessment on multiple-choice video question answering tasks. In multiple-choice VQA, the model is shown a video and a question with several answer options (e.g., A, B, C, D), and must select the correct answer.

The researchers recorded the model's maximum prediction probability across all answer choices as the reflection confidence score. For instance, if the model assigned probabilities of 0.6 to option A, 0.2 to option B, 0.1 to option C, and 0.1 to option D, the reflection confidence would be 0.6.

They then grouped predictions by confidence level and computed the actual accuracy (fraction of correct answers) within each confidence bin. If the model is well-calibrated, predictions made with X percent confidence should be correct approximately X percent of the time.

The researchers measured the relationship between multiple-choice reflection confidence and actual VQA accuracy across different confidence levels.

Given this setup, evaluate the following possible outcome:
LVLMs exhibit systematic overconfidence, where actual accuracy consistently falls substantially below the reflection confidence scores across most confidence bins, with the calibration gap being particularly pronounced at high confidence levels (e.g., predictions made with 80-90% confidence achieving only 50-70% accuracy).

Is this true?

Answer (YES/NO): NO